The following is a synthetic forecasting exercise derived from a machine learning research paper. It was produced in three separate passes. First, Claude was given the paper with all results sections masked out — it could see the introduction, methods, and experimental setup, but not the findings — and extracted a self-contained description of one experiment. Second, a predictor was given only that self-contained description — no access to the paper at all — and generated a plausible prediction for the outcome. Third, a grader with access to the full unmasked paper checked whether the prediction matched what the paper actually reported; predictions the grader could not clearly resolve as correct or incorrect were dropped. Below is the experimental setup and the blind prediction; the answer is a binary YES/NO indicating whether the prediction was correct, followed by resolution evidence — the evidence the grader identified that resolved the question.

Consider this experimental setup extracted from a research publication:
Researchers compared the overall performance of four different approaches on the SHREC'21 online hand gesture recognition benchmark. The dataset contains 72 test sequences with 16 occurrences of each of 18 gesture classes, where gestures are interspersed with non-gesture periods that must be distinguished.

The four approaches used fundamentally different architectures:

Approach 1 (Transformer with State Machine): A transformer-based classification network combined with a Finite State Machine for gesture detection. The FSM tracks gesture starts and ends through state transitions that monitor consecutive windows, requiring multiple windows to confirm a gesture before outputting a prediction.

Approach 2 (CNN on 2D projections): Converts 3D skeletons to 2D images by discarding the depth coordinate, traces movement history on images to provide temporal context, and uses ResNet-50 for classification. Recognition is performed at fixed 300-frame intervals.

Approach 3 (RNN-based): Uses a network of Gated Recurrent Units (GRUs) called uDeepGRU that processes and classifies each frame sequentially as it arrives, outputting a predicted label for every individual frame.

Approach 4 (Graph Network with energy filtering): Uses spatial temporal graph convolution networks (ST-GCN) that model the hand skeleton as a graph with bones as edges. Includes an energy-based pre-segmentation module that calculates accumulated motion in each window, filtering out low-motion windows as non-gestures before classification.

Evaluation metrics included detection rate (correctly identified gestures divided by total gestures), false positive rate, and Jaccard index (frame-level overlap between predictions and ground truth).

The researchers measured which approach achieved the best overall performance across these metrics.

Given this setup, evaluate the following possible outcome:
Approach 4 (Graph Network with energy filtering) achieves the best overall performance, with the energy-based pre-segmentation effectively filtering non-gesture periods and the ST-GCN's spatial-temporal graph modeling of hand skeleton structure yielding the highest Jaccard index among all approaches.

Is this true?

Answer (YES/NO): YES